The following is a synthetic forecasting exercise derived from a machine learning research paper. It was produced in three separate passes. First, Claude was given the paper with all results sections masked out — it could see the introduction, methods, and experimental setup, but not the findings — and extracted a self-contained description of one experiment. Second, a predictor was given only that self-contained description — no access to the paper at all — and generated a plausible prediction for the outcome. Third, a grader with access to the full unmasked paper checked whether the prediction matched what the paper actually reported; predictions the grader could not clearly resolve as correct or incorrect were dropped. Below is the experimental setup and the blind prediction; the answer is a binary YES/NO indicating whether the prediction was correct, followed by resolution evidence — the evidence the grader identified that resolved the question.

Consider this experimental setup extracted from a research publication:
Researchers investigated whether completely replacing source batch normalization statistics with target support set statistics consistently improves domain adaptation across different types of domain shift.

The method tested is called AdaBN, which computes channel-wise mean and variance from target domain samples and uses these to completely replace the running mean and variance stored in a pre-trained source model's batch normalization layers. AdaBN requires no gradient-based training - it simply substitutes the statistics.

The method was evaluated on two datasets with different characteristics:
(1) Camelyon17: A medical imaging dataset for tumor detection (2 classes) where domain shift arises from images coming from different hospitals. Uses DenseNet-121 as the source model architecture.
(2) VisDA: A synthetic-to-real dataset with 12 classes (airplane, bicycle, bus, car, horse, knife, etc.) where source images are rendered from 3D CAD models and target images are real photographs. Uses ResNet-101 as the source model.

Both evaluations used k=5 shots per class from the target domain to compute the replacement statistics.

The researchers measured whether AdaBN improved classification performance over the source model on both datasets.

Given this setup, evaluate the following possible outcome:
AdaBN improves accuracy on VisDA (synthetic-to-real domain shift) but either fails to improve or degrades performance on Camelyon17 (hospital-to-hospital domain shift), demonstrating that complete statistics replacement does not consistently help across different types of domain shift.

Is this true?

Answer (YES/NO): NO